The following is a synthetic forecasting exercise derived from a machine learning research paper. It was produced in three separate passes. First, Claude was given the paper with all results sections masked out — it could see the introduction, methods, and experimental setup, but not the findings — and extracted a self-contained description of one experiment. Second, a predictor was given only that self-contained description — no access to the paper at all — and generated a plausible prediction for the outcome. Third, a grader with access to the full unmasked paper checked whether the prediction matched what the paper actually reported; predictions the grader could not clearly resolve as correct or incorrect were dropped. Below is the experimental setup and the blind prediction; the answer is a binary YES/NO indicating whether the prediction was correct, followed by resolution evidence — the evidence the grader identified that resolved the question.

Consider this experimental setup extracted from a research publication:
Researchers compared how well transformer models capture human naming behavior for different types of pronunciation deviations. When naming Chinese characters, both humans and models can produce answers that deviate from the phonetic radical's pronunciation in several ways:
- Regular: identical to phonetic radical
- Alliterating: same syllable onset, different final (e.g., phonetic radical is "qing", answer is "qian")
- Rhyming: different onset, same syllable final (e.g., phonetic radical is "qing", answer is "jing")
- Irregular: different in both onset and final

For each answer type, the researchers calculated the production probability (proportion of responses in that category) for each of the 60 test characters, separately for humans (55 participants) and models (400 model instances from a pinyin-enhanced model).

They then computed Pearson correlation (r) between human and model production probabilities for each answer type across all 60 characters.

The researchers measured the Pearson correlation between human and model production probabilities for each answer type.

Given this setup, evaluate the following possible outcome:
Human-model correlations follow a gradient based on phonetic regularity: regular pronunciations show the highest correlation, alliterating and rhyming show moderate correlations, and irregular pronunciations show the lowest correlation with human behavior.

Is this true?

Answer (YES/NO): NO